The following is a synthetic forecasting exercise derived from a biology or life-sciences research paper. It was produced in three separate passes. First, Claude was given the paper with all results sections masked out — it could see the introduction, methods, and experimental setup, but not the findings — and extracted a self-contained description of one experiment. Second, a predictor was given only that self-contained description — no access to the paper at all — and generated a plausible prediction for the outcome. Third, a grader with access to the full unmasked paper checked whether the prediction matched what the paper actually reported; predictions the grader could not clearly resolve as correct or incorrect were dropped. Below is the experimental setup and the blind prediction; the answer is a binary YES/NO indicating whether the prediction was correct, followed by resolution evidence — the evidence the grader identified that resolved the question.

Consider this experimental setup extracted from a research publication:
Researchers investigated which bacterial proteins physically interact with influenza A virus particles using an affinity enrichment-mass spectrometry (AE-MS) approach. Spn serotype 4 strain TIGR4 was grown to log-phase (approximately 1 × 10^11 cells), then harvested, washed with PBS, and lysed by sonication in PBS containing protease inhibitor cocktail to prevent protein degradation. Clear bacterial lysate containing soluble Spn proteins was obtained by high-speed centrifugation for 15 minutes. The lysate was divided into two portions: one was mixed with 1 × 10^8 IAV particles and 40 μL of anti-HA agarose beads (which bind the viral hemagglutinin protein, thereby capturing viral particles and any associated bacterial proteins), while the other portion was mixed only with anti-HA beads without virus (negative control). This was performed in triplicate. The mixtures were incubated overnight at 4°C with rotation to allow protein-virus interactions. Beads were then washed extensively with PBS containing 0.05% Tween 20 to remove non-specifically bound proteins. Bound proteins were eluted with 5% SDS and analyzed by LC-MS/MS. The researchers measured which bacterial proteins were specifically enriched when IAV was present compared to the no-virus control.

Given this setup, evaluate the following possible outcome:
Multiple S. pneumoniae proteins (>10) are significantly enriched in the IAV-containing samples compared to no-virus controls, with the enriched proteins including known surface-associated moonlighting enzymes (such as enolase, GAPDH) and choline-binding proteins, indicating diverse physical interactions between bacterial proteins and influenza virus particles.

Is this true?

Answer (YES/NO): NO